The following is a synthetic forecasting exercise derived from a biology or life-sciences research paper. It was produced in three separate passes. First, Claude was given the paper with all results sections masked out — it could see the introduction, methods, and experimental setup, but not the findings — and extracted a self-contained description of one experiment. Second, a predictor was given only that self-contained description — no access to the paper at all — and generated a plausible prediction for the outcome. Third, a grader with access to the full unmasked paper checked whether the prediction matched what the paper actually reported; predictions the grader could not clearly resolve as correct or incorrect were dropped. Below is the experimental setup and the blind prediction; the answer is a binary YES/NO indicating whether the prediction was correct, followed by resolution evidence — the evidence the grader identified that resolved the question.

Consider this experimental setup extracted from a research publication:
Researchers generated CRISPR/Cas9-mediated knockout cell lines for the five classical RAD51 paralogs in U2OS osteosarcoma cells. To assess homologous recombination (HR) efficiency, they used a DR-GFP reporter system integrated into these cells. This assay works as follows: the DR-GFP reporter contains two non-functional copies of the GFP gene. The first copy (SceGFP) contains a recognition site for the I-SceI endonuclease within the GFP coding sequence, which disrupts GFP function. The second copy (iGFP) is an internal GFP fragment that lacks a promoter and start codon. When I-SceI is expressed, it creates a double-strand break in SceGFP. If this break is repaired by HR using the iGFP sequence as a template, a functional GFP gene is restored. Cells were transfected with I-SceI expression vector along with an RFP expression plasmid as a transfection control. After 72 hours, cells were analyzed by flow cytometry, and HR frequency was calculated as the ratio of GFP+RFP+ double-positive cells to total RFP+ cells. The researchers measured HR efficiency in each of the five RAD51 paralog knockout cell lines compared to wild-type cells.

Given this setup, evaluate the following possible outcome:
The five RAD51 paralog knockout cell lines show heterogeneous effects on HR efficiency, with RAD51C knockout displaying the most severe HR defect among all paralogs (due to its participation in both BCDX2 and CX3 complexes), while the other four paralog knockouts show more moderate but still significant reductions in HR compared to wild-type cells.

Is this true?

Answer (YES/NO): NO